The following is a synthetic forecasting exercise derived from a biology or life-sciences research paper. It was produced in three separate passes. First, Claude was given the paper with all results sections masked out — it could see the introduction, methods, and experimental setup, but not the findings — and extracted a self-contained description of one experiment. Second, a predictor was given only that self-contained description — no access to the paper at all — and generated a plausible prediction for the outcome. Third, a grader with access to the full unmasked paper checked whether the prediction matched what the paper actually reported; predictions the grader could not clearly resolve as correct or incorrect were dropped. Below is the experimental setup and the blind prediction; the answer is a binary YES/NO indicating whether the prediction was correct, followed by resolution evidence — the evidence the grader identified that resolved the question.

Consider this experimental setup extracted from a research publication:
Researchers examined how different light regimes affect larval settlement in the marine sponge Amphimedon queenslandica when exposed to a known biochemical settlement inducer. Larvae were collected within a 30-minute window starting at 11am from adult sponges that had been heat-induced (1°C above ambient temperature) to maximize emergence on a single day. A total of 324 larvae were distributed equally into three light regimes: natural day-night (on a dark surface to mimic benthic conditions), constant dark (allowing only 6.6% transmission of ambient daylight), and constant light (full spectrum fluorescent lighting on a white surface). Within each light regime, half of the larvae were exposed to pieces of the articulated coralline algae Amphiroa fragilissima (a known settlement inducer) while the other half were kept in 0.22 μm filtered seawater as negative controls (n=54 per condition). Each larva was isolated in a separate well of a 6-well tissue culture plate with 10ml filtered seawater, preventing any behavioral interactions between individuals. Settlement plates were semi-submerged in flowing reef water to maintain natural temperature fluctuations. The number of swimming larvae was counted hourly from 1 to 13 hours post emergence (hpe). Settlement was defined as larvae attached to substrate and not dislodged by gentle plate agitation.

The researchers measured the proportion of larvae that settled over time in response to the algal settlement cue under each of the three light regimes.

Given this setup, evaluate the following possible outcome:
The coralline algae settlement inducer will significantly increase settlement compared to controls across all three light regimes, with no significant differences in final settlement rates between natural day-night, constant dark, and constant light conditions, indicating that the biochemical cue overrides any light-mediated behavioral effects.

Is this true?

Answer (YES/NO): NO